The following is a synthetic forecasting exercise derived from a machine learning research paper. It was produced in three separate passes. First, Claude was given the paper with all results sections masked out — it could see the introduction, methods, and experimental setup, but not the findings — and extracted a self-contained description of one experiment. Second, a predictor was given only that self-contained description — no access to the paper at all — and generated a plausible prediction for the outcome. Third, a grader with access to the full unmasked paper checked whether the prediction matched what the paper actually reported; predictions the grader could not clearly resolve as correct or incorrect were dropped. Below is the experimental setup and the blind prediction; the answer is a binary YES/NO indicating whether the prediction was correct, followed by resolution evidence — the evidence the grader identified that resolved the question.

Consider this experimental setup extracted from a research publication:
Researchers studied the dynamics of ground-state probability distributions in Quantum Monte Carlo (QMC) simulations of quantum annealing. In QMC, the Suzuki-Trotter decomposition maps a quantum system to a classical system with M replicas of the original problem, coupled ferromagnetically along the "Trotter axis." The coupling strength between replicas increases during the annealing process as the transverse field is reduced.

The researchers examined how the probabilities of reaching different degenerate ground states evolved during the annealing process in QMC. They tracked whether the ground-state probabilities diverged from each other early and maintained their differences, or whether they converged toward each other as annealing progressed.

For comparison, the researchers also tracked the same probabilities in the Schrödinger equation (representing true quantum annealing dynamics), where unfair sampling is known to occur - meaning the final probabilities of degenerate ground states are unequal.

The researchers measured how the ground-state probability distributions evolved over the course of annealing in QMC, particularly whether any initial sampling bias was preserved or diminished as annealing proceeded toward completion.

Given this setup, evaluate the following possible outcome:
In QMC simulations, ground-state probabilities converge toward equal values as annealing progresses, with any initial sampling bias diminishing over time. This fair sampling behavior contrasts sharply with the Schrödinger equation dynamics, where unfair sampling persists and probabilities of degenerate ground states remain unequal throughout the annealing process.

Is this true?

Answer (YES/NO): YES